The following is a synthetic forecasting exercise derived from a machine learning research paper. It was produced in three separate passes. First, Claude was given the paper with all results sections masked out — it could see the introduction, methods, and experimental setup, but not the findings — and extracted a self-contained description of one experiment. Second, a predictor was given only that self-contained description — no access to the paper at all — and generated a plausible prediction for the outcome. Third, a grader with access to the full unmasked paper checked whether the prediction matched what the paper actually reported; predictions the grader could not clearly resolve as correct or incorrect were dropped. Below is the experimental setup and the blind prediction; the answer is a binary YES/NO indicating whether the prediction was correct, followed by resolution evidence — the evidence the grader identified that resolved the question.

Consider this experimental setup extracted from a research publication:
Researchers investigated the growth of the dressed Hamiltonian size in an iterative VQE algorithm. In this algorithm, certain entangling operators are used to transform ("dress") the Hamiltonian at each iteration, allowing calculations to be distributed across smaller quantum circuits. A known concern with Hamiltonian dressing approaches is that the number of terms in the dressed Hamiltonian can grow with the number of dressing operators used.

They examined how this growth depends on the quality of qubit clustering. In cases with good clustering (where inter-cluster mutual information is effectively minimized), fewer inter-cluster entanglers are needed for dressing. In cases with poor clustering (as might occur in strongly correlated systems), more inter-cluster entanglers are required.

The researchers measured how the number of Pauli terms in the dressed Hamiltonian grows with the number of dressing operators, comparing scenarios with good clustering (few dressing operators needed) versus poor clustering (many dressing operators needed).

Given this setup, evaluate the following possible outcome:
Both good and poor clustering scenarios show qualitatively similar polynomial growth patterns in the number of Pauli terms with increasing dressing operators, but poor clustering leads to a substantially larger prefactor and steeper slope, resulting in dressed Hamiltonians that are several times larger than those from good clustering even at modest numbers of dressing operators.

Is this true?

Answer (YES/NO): NO